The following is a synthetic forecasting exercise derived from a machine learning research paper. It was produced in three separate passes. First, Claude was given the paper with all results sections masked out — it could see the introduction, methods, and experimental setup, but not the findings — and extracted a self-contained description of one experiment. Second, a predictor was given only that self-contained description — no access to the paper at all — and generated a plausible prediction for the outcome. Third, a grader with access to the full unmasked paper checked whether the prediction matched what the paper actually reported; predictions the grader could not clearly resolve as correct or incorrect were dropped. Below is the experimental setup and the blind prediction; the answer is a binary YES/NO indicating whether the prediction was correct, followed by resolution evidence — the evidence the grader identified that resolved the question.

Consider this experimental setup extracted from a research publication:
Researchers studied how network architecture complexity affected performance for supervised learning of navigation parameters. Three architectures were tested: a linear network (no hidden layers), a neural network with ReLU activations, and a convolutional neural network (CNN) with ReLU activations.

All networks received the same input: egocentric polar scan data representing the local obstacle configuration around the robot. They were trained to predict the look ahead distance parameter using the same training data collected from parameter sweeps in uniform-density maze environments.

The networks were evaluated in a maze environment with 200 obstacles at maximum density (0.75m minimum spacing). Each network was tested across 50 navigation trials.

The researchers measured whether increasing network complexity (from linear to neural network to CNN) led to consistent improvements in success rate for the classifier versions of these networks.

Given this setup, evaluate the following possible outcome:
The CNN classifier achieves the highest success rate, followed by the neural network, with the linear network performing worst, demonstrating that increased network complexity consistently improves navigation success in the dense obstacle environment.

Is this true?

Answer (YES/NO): YES